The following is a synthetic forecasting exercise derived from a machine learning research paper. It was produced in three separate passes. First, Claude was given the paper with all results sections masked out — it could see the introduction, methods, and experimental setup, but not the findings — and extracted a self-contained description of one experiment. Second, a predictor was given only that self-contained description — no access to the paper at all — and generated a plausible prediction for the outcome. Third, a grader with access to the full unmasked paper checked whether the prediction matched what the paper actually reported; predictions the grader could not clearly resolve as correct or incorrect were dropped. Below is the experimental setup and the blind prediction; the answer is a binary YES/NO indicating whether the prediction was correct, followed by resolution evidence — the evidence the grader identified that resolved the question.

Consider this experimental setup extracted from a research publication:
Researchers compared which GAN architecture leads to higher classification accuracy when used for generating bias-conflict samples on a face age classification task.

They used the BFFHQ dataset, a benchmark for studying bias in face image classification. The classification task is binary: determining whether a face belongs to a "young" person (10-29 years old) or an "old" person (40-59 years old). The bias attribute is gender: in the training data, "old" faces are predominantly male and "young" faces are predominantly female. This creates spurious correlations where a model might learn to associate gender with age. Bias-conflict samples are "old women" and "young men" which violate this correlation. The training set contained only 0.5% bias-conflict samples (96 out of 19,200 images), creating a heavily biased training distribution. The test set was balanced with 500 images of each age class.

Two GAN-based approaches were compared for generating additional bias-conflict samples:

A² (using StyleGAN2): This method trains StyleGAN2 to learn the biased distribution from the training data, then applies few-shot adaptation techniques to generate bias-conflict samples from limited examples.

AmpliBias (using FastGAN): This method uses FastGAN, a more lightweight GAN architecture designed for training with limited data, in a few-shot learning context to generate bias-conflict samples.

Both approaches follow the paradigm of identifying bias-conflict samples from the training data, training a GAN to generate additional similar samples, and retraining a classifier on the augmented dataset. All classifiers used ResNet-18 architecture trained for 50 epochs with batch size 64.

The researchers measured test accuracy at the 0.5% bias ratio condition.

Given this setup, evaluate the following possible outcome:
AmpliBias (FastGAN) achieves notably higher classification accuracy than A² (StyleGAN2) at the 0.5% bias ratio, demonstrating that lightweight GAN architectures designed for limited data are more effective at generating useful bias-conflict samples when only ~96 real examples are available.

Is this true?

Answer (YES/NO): NO